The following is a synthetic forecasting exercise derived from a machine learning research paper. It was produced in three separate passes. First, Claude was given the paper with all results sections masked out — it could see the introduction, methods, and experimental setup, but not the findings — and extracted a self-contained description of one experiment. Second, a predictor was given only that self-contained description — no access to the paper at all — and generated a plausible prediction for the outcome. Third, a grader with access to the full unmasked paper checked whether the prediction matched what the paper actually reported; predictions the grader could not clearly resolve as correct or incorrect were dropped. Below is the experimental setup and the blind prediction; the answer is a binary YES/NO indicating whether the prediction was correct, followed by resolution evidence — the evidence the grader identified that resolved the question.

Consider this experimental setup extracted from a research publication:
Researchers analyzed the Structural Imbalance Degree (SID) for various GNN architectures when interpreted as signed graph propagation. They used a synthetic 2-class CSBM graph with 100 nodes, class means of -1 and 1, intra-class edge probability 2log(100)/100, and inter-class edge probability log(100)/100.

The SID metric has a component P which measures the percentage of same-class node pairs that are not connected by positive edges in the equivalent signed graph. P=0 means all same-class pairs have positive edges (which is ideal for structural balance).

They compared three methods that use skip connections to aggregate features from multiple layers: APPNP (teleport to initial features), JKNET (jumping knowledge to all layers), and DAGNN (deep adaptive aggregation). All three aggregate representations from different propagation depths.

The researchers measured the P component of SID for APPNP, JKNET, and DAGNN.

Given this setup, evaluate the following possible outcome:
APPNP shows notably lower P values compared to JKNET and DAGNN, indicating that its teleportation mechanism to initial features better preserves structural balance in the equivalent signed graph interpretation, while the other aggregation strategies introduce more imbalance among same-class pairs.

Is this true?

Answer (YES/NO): NO